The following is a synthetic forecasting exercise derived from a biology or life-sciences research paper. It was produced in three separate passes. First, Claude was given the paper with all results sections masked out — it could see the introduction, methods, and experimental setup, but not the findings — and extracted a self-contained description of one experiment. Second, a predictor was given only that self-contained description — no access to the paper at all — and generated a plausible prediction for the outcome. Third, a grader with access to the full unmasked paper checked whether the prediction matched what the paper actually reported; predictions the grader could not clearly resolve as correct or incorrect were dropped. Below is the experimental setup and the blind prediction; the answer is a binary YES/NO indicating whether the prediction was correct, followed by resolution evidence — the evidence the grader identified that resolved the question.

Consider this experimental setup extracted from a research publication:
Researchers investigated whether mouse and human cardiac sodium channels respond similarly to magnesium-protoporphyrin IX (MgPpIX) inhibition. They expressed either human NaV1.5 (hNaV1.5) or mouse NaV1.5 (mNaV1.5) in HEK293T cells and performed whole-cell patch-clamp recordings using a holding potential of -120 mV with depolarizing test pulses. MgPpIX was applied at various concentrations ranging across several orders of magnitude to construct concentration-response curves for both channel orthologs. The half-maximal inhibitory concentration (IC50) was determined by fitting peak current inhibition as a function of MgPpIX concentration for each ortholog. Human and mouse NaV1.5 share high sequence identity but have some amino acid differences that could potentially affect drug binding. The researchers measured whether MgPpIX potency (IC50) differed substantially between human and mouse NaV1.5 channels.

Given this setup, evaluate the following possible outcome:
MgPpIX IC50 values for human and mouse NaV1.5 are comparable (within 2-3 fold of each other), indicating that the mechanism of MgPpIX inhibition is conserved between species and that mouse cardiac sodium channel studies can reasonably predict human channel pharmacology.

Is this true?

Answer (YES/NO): NO